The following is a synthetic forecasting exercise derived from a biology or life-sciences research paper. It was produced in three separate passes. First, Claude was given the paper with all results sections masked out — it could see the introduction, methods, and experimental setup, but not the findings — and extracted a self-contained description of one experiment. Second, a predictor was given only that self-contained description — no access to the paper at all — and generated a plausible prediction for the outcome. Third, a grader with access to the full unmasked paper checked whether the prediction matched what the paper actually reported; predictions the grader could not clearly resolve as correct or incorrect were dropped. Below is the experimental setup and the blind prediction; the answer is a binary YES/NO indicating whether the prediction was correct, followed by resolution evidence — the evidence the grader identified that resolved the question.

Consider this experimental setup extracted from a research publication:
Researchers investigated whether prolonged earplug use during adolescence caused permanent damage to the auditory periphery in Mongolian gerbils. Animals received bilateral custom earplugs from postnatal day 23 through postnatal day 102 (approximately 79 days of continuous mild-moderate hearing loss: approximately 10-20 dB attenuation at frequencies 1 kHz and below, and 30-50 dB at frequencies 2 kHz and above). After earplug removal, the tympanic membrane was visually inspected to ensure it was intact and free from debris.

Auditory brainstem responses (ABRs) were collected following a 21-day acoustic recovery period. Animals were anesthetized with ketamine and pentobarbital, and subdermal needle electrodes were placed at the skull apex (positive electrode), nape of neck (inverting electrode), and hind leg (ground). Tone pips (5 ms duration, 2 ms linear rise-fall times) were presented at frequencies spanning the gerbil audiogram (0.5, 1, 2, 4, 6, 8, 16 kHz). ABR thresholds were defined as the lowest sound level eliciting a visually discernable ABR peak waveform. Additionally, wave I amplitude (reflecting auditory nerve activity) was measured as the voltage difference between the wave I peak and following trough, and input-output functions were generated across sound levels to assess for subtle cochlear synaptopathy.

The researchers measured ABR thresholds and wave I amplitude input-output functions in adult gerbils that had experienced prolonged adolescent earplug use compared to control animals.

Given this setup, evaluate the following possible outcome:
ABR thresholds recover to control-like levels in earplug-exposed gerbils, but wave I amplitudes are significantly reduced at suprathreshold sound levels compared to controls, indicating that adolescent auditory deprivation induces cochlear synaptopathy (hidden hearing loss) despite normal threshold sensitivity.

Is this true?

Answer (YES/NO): NO